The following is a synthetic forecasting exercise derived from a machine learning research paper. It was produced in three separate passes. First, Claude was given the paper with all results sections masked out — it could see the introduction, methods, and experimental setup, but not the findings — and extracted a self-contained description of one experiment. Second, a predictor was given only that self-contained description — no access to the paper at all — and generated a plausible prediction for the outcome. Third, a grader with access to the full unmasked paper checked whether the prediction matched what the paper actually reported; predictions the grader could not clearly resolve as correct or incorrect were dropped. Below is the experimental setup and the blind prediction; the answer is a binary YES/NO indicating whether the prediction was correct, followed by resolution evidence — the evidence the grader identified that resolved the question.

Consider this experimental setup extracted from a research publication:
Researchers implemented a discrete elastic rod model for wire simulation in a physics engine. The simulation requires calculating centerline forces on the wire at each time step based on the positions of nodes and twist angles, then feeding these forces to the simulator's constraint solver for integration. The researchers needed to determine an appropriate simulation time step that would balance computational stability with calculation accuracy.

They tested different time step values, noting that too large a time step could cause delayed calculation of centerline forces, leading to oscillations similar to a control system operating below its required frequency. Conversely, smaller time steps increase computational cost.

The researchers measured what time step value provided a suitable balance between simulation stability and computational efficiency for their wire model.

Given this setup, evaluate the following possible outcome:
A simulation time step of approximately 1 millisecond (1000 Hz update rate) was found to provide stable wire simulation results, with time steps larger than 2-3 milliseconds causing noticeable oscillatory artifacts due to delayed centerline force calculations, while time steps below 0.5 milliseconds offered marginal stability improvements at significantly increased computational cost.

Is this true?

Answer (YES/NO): NO